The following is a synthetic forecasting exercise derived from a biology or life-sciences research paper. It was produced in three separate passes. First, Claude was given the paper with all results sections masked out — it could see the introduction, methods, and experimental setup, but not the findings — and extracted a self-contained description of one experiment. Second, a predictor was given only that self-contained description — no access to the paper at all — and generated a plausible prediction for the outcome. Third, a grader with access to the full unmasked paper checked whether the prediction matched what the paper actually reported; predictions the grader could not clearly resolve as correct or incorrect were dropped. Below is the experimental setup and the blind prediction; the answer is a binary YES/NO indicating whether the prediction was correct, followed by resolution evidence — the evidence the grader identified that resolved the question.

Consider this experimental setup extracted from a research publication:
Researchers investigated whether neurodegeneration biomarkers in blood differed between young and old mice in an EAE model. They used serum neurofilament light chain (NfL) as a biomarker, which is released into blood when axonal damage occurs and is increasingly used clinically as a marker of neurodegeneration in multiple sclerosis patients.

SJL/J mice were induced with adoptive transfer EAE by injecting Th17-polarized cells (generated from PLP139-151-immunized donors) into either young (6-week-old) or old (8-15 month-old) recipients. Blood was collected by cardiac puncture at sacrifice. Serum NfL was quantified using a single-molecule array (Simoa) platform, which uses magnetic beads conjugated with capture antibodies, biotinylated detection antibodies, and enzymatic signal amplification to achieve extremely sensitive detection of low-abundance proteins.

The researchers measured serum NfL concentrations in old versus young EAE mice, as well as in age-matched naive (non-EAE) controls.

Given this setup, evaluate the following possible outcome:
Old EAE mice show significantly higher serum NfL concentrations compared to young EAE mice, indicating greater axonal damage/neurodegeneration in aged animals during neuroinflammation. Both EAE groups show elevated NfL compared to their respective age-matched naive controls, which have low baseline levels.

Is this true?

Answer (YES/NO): NO